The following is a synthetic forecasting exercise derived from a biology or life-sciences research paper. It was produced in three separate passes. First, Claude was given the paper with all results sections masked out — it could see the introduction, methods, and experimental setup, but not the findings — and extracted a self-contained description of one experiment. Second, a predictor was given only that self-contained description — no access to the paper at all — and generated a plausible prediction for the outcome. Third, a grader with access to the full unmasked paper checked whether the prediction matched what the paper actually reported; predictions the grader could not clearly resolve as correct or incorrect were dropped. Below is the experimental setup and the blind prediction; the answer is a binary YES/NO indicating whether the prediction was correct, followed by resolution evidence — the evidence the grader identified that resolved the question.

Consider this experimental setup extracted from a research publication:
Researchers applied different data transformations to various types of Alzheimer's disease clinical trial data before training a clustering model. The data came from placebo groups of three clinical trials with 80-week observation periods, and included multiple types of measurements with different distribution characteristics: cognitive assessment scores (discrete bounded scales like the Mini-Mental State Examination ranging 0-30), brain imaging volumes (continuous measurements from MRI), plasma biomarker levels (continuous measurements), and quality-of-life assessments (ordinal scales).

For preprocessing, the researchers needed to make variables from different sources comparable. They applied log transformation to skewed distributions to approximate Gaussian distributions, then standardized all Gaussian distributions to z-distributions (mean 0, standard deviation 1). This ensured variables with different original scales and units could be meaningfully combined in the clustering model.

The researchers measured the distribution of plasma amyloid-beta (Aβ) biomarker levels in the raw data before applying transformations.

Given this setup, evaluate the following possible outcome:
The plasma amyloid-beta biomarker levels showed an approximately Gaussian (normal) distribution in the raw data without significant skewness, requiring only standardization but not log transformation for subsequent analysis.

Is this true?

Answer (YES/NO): NO